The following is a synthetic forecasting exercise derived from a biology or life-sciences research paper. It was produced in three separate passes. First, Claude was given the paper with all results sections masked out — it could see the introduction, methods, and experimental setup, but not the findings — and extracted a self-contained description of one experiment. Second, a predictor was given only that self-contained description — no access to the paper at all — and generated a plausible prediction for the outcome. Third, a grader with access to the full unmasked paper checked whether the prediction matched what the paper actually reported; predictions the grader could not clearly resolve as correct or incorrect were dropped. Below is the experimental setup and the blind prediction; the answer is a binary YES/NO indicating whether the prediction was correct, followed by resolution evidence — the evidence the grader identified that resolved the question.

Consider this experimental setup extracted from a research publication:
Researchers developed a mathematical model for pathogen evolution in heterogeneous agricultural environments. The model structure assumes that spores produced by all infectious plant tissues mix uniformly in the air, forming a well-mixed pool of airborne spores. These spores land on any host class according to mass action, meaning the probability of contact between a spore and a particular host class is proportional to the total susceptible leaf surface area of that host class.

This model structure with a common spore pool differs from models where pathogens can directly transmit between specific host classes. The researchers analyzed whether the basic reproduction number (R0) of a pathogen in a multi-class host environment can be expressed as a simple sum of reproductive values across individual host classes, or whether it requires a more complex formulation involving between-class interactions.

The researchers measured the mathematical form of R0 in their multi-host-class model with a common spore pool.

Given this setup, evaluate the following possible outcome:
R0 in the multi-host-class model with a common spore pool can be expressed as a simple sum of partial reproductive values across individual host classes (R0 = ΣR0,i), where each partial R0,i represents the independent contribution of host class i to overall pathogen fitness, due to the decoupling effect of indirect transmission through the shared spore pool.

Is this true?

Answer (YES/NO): YES